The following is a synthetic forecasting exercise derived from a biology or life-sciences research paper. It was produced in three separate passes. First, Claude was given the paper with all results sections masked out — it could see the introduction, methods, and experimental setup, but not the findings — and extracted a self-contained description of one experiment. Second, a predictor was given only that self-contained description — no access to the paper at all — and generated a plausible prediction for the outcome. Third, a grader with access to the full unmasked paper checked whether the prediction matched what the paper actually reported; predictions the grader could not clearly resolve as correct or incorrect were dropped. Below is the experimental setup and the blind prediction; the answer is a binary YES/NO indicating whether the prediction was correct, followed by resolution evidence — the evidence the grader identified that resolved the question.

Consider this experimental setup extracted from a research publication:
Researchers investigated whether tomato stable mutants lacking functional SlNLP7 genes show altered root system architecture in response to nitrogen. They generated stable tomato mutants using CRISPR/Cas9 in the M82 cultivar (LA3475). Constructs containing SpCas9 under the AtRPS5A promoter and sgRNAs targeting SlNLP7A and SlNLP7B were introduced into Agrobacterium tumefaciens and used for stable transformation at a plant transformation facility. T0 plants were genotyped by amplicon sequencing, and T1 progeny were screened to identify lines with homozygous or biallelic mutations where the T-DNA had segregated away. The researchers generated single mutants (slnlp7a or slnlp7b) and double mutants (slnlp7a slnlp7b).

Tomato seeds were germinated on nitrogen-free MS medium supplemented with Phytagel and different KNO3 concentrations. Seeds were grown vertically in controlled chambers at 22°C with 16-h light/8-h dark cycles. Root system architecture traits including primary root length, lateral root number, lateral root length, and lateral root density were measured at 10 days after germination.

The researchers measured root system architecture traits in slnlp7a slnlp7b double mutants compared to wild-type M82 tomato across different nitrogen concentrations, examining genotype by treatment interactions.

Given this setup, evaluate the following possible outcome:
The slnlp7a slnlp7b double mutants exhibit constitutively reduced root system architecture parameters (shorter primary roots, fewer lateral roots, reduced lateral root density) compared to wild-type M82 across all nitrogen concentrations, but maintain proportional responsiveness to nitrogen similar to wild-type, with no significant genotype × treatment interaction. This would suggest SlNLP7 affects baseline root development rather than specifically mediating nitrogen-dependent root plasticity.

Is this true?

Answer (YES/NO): NO